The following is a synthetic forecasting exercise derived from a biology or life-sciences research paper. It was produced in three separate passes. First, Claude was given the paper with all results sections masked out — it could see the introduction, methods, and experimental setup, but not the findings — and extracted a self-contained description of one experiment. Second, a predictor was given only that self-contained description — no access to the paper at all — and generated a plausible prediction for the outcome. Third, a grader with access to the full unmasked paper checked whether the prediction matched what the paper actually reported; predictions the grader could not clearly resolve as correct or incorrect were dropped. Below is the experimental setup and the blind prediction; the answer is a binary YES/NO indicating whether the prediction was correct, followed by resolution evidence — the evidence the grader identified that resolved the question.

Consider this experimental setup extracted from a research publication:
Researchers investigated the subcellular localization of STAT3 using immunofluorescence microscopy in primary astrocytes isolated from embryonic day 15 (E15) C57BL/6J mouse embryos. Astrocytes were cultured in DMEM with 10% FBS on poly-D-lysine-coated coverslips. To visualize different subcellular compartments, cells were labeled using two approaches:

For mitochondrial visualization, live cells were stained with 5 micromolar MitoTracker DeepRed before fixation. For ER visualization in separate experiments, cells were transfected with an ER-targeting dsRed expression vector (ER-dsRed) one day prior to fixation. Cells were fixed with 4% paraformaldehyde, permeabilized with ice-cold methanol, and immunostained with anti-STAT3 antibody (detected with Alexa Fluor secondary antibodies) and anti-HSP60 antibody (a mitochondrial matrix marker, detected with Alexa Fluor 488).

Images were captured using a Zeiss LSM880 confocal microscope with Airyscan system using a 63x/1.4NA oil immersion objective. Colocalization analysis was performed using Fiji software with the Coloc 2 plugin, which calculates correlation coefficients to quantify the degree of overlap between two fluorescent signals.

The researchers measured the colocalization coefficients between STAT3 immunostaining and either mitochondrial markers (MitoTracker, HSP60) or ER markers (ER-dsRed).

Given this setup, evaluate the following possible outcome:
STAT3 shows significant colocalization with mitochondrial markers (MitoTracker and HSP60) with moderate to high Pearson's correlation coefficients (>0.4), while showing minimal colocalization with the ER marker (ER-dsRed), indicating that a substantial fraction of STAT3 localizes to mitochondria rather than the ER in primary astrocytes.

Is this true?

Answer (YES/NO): NO